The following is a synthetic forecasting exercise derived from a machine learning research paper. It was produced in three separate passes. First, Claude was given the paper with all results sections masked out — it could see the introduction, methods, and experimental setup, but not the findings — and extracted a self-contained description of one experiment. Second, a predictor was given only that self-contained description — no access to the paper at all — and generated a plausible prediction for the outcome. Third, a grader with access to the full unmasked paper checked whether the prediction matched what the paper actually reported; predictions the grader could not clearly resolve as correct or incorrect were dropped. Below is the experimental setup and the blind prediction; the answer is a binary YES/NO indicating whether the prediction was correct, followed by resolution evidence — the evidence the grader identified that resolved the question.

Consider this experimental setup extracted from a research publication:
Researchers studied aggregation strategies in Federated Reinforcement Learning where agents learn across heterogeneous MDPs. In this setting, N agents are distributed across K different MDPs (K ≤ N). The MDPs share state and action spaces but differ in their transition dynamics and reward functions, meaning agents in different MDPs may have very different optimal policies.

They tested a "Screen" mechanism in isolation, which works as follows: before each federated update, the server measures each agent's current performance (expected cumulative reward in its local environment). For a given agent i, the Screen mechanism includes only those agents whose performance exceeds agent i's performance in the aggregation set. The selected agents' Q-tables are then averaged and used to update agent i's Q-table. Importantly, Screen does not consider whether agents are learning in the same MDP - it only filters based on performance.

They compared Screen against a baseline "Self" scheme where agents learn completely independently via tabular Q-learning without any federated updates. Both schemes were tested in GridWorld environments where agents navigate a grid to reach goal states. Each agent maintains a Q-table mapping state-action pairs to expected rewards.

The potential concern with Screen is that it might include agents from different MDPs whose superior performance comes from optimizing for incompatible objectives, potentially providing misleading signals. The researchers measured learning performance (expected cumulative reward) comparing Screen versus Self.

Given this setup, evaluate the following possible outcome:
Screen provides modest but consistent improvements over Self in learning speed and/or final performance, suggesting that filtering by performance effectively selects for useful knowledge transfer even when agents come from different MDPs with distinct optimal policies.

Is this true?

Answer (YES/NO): NO